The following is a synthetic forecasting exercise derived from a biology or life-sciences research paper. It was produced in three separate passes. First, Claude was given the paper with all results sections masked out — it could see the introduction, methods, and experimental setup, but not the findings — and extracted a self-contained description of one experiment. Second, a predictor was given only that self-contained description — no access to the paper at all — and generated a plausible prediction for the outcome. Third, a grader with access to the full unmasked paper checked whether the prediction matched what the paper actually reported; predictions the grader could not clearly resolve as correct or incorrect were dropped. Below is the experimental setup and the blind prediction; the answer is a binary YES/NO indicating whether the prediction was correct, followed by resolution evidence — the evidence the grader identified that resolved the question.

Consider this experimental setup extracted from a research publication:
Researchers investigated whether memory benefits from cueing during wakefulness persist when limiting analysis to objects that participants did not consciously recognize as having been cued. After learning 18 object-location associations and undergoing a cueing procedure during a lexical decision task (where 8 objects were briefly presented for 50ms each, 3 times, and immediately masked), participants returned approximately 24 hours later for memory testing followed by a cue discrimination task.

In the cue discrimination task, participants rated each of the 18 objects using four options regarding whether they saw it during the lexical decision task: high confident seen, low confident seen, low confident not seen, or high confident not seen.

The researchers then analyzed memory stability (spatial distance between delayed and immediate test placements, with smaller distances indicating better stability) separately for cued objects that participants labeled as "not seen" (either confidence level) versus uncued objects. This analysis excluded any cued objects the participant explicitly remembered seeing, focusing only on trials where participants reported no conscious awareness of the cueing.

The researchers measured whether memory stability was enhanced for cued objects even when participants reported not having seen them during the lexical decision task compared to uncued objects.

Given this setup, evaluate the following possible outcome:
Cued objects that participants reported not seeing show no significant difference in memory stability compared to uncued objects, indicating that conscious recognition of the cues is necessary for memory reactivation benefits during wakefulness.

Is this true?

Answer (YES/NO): NO